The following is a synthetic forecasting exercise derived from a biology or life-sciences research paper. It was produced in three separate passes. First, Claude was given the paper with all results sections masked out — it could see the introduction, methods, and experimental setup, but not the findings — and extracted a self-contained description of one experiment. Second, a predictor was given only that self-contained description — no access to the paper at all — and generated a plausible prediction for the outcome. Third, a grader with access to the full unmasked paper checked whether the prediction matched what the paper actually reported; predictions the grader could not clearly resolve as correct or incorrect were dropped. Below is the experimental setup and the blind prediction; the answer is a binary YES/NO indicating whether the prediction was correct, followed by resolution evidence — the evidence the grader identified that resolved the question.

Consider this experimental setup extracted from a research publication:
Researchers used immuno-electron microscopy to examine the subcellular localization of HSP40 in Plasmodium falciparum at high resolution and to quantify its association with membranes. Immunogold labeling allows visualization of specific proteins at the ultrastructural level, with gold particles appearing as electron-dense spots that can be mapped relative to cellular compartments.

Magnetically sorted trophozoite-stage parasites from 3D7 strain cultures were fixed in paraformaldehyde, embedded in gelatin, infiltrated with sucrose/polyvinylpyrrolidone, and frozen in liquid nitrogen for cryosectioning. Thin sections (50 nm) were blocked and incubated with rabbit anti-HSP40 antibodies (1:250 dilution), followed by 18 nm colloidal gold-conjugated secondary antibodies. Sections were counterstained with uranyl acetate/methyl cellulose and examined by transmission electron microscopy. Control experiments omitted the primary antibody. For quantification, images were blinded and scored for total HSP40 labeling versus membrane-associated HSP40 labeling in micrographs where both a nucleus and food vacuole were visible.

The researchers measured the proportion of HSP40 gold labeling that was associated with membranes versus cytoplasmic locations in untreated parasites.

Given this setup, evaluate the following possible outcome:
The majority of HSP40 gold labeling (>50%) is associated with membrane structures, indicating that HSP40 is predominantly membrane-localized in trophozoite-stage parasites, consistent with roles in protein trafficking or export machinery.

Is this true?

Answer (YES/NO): NO